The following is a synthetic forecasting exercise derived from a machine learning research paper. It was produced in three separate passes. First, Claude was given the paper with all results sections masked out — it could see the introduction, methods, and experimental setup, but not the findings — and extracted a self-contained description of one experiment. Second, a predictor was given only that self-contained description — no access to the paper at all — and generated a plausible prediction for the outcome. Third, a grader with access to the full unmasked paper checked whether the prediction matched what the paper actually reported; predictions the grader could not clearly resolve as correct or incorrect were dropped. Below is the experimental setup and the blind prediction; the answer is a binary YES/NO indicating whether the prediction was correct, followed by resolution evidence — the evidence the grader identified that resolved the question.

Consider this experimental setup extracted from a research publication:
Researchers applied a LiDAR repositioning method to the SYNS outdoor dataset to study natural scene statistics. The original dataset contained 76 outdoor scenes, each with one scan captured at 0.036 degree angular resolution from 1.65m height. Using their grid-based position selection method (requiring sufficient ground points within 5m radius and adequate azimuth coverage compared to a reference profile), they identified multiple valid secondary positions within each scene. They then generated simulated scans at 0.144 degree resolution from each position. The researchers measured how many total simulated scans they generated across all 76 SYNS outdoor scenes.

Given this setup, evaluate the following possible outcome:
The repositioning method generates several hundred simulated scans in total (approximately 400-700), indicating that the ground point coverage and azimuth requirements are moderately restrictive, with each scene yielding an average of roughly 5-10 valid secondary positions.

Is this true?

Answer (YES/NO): NO